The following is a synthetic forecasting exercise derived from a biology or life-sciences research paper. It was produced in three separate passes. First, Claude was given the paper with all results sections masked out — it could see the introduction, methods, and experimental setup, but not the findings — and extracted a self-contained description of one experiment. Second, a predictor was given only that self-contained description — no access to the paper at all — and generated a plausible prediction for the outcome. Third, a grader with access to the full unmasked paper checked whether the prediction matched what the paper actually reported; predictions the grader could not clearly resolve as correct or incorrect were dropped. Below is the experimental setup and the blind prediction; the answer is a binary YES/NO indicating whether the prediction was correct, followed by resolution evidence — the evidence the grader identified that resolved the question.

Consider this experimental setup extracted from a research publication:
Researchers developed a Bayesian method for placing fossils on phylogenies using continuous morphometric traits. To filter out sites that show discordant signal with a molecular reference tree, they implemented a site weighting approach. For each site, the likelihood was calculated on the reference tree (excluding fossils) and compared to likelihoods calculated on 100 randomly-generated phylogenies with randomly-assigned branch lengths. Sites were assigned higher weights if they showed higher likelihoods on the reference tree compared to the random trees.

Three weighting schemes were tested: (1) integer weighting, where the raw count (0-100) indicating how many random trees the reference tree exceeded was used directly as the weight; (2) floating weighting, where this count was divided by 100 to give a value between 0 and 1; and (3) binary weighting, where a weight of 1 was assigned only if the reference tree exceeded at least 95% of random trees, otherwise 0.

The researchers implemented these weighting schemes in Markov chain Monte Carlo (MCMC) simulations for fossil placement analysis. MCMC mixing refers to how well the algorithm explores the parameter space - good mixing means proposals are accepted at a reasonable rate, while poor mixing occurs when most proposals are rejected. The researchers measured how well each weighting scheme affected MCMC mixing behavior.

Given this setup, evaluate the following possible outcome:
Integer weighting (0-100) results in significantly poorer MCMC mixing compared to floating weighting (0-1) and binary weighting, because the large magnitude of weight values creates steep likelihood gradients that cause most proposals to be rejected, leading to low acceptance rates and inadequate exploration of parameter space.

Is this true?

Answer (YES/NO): YES